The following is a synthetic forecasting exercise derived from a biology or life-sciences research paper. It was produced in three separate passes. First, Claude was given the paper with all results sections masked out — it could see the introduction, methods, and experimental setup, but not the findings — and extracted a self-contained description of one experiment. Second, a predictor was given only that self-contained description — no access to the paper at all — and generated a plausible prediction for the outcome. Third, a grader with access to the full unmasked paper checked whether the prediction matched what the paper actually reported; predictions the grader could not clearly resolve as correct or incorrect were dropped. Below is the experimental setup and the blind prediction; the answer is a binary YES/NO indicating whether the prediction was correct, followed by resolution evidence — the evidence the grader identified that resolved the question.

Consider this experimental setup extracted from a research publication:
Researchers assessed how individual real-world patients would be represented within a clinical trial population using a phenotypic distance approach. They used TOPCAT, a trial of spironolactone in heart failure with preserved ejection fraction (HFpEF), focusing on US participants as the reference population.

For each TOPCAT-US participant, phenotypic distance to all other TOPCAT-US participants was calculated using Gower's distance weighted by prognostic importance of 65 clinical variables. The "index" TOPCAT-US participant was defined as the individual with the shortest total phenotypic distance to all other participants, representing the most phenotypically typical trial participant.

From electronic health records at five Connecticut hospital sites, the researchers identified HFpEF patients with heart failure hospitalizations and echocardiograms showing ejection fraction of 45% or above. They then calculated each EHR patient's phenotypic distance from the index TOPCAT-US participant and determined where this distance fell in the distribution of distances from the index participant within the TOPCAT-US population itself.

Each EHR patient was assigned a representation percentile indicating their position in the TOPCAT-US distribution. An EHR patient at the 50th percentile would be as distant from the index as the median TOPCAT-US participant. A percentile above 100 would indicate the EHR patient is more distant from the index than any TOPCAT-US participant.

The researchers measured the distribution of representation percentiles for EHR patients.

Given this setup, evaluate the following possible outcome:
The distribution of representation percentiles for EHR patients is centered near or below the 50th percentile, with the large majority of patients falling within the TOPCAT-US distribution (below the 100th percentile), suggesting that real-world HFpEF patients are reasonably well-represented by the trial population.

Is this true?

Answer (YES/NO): NO